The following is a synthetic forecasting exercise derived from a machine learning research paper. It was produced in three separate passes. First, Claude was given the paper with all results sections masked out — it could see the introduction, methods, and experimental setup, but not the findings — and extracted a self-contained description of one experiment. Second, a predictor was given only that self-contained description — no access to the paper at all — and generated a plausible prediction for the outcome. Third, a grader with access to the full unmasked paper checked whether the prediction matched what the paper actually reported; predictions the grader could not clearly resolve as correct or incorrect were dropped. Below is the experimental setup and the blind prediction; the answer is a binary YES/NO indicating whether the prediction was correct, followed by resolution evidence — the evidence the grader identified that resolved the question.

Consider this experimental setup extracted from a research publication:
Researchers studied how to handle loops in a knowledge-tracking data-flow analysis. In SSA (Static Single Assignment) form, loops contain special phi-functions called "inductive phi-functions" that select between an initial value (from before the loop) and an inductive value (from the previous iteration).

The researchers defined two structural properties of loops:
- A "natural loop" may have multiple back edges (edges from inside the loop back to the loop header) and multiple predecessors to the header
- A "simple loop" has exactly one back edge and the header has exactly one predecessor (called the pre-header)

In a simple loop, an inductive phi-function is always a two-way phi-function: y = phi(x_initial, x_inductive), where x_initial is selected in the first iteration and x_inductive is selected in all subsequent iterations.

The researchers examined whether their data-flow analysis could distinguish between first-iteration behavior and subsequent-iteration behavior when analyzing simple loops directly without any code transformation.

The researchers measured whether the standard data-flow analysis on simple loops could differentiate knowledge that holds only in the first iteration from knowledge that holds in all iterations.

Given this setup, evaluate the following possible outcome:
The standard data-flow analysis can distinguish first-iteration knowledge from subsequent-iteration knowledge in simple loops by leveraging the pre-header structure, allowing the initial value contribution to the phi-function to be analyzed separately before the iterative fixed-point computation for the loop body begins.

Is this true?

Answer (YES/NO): NO